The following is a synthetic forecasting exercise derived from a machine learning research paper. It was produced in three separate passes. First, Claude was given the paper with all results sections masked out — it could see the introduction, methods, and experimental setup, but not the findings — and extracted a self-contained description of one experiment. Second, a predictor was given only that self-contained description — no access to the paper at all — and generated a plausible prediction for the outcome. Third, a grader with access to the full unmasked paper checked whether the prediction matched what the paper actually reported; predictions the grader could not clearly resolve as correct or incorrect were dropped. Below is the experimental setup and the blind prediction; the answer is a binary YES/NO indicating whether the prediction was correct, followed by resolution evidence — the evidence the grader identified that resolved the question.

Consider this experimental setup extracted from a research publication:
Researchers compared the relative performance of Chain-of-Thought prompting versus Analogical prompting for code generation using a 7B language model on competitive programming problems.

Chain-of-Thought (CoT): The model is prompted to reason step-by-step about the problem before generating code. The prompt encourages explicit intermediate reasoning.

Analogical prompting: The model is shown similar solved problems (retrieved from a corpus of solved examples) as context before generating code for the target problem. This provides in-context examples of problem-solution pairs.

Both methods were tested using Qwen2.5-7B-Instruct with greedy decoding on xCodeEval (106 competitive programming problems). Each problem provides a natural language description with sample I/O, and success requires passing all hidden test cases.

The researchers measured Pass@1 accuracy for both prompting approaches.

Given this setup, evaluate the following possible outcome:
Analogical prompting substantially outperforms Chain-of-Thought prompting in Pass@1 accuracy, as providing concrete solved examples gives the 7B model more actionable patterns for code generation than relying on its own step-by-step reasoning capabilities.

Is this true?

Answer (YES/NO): YES